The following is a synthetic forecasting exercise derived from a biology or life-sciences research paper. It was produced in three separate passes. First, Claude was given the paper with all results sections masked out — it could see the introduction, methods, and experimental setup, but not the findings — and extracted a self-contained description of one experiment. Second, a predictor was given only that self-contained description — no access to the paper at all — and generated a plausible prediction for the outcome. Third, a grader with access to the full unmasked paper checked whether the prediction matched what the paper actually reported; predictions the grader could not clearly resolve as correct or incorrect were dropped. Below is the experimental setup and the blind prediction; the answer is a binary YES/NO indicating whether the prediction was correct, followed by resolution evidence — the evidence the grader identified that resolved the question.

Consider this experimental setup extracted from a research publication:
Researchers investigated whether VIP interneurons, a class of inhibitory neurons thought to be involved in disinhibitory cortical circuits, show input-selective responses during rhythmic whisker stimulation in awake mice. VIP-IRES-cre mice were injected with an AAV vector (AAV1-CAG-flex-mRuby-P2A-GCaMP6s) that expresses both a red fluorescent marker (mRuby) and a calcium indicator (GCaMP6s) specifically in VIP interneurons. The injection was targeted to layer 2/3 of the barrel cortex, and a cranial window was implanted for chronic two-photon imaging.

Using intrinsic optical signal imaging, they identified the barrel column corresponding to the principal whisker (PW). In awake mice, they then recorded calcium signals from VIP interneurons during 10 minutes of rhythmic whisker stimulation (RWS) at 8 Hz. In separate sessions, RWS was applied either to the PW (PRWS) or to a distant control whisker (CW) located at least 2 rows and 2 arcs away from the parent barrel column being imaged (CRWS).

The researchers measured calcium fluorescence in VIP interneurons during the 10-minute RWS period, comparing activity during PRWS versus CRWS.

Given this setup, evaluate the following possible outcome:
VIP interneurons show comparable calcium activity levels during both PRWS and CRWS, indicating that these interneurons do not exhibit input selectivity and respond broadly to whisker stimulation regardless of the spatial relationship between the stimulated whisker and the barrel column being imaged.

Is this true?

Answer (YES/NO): YES